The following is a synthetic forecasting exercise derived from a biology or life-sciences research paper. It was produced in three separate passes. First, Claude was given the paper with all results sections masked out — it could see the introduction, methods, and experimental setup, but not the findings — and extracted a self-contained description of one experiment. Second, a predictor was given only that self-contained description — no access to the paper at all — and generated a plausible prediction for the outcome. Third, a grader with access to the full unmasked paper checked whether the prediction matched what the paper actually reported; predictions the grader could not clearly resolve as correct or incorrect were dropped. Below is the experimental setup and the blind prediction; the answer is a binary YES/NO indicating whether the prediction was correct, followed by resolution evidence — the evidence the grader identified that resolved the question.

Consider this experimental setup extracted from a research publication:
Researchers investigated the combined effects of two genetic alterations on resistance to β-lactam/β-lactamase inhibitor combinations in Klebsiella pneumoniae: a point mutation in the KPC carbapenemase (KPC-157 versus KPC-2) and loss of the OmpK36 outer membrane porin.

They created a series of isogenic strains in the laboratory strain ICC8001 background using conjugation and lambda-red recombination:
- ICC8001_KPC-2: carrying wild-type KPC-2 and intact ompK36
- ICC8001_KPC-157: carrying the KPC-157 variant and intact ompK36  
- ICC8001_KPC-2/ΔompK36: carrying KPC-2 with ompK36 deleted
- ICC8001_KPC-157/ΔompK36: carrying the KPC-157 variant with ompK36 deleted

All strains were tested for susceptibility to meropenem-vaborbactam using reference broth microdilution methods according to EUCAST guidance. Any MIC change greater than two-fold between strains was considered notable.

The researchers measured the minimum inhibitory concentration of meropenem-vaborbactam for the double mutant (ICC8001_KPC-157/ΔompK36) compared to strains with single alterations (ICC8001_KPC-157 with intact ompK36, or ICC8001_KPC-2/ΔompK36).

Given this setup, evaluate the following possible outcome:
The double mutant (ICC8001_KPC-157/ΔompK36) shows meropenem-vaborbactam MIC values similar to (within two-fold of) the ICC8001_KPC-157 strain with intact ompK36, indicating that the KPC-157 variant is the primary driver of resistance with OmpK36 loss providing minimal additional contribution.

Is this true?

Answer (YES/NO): NO